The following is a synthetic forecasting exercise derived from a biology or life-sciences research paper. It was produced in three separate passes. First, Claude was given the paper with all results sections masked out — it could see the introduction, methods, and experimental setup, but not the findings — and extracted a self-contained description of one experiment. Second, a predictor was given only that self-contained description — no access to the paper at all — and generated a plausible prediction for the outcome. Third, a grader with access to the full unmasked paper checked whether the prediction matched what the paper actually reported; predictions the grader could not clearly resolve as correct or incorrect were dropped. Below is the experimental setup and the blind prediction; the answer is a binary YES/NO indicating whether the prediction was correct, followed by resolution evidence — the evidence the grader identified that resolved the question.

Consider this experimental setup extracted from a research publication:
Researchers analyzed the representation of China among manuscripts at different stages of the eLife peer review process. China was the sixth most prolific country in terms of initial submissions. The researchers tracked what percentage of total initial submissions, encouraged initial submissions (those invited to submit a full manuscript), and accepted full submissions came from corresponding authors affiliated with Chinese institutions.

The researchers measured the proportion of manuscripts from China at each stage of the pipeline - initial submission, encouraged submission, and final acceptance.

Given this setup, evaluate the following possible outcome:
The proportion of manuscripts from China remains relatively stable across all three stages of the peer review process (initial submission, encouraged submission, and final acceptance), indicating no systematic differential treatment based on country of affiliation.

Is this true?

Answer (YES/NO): NO